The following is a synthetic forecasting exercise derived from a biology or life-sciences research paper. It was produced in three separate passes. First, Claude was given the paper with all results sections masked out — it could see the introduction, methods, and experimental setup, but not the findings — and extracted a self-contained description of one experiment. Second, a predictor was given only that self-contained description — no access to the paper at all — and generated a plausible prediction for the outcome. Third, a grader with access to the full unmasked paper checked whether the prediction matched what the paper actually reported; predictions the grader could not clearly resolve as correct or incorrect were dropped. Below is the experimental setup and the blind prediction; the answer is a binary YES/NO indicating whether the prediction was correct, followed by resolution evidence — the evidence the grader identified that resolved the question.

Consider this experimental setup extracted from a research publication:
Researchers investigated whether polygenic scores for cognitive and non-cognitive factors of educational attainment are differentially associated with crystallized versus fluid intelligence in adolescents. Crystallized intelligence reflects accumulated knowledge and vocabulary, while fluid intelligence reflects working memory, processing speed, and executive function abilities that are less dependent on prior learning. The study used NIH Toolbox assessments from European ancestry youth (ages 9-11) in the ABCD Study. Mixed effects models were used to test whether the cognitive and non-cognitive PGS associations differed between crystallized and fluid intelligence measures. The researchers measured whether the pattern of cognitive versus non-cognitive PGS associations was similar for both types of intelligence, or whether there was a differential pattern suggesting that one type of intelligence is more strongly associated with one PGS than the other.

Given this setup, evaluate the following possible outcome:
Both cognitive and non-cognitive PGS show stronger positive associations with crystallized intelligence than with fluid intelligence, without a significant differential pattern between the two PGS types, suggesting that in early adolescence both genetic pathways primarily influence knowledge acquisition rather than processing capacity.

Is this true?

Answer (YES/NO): NO